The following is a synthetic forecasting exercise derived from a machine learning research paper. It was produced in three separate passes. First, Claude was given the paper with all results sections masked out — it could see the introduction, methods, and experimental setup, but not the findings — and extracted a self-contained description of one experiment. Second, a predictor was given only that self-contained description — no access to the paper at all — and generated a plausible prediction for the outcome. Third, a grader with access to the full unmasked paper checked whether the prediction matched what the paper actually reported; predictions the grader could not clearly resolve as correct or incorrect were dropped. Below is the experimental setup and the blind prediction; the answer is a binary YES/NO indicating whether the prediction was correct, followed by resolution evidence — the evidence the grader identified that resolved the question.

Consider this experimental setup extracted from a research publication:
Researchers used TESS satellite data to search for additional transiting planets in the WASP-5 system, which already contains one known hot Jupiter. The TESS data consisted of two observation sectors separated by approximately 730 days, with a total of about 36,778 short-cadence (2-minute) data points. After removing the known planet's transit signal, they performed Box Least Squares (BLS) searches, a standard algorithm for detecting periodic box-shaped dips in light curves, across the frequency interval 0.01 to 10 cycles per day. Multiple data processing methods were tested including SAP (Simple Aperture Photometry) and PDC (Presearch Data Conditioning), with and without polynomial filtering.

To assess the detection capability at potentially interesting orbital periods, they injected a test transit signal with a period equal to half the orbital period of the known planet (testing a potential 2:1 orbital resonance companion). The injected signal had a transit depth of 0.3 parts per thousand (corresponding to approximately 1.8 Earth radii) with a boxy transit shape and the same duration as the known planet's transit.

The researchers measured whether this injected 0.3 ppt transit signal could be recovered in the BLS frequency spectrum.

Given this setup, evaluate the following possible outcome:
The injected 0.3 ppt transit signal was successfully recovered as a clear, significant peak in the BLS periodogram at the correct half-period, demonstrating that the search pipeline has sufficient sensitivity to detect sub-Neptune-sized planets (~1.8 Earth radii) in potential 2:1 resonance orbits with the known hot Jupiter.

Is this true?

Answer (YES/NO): NO